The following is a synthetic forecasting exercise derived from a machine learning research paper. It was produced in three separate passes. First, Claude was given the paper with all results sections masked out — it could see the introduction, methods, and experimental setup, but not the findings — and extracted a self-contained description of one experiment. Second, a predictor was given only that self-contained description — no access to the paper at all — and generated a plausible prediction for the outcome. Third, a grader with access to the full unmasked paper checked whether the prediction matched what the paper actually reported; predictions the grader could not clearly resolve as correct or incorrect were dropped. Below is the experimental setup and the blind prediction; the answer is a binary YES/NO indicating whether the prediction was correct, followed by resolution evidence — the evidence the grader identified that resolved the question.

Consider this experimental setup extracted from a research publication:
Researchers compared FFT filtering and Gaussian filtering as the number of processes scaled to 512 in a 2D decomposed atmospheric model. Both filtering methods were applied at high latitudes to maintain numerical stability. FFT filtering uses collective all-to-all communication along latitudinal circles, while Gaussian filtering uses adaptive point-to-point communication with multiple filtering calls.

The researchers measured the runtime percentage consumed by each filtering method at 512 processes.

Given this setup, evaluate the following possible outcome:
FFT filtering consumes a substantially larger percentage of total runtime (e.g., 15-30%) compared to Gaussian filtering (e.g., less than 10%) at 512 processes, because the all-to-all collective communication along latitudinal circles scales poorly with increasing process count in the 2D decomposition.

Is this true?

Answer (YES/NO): NO